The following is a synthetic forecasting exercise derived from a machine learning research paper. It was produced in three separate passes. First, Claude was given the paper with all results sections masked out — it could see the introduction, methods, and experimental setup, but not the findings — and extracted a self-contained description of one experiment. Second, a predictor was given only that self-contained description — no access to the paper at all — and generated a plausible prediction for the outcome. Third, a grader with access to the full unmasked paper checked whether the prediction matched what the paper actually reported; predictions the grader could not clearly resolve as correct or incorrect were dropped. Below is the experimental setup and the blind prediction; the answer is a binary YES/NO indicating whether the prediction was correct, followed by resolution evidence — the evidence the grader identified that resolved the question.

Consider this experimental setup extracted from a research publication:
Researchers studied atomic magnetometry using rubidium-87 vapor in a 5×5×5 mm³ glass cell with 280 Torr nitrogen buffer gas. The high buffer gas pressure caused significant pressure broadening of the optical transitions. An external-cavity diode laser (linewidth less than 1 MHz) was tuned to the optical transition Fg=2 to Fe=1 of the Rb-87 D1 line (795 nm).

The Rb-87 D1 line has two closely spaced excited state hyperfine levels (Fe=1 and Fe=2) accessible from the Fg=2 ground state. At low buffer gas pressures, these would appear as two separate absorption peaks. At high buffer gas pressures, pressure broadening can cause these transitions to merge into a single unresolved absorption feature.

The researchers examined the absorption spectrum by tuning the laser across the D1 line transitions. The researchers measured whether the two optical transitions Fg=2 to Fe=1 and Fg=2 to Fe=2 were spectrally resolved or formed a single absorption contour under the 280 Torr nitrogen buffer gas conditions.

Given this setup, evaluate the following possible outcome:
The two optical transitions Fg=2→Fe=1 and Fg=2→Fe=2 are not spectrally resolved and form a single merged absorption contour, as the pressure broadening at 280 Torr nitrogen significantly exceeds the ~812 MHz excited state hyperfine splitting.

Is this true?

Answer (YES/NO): YES